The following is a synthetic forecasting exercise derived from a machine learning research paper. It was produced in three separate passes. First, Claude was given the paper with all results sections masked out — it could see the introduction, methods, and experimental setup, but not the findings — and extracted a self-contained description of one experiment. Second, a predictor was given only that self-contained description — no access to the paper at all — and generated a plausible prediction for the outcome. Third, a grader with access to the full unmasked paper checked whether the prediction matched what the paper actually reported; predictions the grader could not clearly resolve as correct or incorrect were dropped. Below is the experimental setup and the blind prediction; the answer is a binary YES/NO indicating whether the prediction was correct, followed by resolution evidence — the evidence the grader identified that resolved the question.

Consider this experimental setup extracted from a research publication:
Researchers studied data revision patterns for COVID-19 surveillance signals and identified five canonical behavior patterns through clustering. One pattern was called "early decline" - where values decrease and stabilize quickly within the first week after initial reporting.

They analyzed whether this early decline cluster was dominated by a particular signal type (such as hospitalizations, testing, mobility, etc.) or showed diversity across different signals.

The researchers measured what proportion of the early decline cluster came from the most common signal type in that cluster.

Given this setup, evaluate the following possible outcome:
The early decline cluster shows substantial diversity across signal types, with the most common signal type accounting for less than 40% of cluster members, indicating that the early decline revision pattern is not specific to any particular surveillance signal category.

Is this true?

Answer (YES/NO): NO